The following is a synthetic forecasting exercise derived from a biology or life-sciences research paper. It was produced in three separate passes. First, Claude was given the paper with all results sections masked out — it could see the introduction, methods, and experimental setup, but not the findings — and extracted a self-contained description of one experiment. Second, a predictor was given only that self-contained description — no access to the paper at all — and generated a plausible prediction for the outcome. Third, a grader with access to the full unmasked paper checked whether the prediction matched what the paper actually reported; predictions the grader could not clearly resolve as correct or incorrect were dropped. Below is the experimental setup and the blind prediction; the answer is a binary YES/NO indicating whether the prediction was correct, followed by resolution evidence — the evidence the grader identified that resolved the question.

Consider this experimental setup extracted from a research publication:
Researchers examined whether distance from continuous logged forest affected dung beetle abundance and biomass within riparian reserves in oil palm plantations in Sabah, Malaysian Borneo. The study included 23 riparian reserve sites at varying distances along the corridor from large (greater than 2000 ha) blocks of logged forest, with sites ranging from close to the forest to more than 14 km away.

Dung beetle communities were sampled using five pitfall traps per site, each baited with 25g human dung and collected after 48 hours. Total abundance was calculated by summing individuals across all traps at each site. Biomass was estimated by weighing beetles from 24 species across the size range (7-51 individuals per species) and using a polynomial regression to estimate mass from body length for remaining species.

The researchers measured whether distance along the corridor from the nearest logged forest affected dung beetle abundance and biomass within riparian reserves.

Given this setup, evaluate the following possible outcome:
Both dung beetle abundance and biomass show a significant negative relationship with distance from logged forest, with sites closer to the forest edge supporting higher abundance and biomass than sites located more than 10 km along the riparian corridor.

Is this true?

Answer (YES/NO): NO